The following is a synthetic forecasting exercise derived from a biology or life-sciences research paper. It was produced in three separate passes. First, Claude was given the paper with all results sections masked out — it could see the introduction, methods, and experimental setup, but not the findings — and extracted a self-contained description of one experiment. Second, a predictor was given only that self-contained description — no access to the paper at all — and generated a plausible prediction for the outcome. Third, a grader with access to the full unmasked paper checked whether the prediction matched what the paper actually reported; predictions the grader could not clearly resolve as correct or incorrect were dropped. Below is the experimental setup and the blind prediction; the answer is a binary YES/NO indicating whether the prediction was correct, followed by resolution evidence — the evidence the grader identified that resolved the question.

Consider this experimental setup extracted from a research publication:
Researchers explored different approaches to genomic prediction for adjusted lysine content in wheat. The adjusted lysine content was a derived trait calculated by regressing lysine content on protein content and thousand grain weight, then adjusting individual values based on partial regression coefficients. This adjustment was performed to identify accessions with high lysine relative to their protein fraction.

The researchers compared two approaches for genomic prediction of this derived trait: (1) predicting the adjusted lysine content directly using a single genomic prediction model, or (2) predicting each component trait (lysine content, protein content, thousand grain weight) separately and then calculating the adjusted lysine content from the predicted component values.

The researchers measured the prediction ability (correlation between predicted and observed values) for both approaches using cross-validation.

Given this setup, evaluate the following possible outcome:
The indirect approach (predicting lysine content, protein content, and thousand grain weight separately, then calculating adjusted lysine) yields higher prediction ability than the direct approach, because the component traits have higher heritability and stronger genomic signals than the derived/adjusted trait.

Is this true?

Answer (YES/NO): NO